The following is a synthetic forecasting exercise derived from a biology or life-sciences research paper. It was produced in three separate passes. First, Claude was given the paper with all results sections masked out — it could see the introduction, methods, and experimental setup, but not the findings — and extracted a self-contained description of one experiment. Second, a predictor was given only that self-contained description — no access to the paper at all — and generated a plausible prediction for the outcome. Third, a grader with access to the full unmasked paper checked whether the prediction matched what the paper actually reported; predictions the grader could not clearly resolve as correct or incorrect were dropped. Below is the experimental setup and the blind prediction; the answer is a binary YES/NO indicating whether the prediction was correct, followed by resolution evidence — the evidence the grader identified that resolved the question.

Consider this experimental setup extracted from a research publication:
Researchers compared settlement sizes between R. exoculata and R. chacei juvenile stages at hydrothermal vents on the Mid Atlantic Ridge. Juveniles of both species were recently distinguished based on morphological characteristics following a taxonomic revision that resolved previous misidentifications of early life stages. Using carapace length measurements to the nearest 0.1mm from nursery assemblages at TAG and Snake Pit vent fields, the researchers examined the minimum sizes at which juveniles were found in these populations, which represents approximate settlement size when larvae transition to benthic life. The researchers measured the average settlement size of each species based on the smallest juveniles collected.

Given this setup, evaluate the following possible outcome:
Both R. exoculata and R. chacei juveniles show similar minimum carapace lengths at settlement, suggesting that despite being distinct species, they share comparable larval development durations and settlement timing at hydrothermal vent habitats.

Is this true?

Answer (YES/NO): NO